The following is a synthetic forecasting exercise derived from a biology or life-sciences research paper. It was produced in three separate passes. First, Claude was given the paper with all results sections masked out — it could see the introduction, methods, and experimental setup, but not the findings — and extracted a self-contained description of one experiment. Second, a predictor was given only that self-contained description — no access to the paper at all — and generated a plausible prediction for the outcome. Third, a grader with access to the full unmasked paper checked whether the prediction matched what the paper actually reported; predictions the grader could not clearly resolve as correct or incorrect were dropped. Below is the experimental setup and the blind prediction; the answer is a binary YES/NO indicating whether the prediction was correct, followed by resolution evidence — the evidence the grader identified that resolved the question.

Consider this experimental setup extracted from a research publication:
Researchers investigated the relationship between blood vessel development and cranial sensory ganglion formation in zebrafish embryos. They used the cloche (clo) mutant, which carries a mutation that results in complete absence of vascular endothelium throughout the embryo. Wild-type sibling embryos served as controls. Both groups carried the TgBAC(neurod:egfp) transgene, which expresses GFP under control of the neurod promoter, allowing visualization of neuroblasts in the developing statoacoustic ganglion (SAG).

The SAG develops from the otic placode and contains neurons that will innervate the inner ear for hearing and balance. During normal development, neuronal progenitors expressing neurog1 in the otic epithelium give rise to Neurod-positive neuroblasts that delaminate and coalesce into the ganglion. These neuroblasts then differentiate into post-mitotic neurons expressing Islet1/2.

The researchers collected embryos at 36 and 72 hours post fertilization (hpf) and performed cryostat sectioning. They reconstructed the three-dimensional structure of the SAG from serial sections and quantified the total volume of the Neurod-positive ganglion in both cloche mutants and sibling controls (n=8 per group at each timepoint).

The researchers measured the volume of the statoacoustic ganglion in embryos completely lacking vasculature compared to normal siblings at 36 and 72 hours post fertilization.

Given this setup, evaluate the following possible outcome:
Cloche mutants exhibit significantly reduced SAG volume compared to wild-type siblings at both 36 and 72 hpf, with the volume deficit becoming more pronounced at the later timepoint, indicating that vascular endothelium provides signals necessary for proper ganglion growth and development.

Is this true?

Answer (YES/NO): NO